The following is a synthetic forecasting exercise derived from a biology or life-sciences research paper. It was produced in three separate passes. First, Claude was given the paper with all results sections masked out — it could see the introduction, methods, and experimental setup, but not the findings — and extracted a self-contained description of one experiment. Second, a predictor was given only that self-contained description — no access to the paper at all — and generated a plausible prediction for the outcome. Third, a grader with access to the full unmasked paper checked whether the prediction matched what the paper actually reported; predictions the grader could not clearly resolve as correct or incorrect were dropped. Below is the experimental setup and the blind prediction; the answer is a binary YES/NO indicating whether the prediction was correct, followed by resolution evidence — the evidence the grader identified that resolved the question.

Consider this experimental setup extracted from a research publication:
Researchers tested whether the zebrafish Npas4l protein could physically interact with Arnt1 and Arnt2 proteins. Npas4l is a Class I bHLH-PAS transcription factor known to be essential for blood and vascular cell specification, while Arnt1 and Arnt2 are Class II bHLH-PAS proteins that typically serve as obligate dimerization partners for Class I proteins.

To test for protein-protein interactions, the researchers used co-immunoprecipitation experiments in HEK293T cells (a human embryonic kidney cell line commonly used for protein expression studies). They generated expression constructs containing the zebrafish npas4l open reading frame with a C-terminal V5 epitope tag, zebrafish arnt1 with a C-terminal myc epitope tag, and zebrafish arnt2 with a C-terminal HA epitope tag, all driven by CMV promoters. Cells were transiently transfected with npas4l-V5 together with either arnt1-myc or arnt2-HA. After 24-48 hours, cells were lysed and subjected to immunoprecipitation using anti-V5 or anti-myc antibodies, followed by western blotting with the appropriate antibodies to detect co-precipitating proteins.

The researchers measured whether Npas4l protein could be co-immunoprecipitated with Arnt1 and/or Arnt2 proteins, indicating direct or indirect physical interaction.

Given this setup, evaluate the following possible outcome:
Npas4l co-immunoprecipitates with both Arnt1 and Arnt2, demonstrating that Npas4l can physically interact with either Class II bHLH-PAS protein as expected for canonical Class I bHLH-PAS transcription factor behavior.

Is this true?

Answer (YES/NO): YES